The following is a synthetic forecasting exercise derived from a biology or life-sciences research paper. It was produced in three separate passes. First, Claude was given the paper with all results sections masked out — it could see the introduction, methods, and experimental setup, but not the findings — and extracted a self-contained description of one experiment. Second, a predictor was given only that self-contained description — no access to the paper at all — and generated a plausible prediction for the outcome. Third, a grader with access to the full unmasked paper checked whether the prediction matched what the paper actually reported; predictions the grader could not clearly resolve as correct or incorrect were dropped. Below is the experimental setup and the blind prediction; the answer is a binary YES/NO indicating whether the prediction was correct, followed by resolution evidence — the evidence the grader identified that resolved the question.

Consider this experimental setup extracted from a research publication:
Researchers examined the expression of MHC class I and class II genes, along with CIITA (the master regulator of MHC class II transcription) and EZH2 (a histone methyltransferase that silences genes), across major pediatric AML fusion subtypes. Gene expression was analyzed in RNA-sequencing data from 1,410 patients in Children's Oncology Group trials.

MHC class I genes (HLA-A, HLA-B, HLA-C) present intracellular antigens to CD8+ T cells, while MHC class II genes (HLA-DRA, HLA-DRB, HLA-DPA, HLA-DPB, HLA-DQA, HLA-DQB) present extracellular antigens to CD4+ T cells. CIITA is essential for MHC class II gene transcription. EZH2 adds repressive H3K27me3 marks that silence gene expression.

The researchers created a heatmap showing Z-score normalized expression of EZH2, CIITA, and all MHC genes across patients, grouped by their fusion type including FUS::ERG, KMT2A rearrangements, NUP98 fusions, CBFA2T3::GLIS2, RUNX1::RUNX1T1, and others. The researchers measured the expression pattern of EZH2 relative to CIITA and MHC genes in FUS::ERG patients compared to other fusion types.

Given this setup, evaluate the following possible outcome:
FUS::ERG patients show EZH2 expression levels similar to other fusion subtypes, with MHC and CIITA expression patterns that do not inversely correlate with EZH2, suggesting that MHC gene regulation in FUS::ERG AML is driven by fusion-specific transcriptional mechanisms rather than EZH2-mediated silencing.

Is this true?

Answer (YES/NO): NO